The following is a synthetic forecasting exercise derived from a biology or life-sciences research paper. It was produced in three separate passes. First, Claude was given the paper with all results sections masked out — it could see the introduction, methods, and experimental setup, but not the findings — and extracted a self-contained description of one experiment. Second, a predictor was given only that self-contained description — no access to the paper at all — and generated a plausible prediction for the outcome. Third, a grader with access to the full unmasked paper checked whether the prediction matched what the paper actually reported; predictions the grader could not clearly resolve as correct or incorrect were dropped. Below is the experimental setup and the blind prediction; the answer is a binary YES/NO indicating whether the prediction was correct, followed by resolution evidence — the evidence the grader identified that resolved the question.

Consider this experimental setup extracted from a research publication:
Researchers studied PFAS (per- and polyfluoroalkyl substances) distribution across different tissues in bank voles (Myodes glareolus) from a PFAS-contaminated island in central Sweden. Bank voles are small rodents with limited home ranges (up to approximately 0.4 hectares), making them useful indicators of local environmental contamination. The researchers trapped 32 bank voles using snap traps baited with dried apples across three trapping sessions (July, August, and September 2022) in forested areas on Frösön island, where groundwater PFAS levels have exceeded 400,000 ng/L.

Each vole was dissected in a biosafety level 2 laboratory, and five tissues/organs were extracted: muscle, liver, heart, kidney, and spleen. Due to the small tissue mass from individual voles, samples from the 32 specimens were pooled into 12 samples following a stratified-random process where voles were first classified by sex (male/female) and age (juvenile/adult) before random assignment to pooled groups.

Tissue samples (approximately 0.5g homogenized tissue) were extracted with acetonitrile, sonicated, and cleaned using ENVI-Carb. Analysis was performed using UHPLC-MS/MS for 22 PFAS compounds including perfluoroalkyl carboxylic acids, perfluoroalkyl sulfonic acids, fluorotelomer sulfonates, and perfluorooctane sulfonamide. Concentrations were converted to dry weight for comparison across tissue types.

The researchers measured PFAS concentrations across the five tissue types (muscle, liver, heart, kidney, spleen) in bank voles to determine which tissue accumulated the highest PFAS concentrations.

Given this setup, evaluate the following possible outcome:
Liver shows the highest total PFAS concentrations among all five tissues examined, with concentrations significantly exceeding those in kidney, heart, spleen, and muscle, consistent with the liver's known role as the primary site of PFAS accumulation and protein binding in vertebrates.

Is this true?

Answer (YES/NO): YES